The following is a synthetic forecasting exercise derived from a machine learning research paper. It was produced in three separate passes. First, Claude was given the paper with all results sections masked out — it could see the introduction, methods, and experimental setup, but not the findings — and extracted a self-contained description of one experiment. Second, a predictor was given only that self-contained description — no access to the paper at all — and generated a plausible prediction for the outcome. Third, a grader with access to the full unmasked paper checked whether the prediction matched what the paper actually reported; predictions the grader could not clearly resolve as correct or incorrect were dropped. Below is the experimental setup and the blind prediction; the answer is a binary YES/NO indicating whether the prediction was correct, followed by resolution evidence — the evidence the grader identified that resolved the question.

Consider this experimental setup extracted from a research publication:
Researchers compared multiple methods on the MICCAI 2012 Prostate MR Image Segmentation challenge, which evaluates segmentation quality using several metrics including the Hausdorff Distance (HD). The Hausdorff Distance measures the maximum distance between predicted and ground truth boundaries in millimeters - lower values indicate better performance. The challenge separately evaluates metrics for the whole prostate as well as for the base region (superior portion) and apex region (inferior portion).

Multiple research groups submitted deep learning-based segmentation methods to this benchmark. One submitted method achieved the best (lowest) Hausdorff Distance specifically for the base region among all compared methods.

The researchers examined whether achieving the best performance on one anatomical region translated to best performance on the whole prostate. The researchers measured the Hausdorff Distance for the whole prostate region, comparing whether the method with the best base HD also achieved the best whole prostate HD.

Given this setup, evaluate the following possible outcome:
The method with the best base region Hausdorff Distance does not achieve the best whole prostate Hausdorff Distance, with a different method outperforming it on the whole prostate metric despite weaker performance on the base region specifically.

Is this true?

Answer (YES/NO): YES